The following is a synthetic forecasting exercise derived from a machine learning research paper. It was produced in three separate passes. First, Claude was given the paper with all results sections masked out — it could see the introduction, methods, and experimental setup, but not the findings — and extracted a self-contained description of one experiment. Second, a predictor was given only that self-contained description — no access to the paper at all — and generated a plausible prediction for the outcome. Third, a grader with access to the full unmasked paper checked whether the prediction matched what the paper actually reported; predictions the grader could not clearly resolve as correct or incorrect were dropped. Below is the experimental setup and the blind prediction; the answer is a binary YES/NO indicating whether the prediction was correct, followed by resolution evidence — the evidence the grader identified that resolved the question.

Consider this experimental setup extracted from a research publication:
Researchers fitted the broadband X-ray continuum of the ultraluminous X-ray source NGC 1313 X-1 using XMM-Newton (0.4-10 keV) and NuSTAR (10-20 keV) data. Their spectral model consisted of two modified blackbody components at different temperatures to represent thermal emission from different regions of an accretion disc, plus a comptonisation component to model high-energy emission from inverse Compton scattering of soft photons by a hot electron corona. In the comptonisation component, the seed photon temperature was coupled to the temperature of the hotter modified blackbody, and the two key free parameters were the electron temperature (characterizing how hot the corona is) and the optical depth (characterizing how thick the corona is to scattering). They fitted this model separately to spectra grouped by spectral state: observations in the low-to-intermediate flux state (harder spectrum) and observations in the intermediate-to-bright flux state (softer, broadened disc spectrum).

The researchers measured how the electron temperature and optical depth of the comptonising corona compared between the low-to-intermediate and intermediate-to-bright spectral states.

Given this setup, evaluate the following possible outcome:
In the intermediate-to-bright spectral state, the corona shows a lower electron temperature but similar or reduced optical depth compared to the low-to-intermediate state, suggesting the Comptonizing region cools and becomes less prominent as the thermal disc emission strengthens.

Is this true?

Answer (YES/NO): NO